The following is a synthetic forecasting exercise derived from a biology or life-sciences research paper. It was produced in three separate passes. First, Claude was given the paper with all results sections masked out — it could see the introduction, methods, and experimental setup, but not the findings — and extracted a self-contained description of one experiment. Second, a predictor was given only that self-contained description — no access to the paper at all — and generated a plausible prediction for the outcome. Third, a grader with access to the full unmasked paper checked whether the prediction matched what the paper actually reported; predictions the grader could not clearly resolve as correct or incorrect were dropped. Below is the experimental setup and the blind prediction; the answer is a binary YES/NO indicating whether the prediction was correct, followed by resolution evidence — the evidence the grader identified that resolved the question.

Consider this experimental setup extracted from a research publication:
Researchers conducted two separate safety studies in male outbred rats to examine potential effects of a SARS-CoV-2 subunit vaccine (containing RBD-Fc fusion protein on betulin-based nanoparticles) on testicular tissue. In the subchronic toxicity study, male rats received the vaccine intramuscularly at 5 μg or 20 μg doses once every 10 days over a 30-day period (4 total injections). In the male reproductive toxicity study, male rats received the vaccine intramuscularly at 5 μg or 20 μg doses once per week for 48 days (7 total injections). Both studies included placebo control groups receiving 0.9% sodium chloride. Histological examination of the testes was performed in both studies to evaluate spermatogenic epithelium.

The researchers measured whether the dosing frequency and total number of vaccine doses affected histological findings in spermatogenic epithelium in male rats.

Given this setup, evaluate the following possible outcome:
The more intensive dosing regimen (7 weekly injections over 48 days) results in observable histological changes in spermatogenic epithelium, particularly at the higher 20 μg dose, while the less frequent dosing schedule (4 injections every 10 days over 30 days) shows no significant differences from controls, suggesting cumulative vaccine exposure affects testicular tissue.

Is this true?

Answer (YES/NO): YES